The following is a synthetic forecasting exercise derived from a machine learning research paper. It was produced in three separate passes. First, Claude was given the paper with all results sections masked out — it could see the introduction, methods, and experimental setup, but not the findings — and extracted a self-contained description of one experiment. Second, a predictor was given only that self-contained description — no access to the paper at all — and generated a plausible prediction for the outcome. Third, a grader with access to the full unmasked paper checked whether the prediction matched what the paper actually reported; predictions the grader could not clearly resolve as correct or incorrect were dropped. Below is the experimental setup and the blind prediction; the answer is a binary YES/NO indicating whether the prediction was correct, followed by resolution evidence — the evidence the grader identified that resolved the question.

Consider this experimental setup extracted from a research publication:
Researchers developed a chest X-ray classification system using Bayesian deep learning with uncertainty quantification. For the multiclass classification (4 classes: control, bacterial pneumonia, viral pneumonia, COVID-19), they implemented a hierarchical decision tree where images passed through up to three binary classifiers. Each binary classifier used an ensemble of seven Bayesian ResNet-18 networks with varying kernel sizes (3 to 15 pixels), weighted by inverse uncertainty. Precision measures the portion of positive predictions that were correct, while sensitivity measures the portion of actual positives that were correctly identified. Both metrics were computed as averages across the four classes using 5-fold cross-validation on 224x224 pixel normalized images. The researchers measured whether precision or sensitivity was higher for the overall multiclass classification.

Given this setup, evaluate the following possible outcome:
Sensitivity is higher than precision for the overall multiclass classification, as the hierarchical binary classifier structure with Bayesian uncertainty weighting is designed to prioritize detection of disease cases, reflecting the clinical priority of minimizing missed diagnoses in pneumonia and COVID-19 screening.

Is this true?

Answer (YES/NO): NO